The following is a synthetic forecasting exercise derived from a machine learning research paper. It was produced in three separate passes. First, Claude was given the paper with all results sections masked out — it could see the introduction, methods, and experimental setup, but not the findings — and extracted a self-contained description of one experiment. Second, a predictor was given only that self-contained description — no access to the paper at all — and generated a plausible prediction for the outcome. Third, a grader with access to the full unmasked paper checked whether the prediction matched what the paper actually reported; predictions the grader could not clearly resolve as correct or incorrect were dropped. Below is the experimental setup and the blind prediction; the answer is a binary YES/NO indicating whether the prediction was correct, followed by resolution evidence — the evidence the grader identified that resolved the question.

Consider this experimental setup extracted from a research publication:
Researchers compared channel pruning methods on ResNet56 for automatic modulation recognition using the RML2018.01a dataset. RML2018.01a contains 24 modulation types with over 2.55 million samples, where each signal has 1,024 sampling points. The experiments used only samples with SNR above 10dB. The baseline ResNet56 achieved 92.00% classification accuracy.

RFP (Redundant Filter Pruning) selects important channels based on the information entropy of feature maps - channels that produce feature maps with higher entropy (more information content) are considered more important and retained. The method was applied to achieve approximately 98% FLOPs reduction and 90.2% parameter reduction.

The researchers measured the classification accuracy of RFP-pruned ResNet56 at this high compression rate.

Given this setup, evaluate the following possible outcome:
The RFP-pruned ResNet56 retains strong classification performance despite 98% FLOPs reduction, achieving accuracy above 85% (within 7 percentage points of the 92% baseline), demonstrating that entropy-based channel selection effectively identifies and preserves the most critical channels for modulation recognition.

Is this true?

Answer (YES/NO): NO